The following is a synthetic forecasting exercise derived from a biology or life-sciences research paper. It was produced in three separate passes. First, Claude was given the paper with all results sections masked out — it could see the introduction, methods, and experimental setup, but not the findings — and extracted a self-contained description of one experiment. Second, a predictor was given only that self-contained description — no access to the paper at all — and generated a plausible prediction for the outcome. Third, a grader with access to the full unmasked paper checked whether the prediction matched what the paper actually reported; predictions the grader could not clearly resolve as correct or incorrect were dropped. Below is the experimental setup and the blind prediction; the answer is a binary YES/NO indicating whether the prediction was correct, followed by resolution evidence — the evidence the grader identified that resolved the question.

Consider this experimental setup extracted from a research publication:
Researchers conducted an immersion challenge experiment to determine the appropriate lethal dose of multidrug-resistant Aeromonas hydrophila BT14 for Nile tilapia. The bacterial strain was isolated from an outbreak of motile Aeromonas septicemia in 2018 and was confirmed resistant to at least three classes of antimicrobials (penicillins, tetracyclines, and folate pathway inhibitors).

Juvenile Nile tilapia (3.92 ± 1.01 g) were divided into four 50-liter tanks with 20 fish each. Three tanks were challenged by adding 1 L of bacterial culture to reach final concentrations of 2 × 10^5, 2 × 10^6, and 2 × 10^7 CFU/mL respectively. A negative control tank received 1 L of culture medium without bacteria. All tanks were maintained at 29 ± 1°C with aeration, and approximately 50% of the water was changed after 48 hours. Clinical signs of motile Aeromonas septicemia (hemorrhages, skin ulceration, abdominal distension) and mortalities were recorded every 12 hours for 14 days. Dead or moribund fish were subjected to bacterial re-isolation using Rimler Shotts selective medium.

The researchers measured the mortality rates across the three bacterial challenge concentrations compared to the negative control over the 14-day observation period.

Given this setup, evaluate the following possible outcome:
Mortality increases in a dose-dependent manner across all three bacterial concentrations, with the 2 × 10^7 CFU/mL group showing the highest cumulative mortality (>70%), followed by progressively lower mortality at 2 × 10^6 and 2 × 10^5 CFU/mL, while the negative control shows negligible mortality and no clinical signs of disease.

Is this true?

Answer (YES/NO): YES